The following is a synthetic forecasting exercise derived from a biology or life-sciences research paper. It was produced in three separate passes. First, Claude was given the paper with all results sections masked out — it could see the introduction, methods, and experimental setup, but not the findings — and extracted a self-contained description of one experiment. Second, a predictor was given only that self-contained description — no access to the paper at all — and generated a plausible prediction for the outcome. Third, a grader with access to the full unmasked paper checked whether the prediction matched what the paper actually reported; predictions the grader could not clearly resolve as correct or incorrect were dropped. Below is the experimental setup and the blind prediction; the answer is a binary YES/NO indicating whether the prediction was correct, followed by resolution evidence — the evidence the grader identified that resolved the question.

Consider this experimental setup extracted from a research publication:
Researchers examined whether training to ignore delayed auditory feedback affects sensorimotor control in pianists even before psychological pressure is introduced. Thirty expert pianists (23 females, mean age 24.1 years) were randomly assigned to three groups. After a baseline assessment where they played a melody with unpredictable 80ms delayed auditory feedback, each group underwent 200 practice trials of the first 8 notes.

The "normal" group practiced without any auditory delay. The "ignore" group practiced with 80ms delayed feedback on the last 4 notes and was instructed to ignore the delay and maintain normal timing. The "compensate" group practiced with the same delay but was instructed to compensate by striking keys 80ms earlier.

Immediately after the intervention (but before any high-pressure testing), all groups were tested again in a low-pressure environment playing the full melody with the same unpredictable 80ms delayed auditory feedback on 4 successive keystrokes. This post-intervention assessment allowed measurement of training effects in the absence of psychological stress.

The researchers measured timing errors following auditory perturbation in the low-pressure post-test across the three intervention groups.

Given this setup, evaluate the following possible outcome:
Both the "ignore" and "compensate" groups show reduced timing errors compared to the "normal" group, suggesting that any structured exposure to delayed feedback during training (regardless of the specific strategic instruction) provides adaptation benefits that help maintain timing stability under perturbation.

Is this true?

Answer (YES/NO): NO